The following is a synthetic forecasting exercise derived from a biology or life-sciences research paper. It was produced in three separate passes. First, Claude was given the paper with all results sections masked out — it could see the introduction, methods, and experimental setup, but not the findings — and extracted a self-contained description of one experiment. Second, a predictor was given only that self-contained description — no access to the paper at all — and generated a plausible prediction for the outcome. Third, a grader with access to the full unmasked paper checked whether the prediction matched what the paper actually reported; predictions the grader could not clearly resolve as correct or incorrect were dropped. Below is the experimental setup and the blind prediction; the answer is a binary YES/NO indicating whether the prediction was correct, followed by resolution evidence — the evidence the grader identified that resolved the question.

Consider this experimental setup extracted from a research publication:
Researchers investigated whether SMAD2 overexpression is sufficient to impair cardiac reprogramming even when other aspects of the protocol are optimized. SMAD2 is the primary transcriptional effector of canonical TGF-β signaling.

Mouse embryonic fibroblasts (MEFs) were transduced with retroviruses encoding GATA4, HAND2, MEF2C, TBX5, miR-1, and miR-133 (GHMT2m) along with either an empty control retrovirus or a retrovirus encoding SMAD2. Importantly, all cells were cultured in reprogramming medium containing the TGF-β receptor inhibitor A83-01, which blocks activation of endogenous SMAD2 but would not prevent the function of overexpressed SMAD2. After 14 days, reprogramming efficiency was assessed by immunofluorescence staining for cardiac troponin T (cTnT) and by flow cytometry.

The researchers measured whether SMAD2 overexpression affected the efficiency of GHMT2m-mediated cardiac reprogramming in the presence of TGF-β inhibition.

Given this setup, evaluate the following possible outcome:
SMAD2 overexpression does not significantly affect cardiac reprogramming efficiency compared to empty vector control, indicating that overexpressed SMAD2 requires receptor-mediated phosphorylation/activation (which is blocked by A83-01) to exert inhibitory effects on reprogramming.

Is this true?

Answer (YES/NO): YES